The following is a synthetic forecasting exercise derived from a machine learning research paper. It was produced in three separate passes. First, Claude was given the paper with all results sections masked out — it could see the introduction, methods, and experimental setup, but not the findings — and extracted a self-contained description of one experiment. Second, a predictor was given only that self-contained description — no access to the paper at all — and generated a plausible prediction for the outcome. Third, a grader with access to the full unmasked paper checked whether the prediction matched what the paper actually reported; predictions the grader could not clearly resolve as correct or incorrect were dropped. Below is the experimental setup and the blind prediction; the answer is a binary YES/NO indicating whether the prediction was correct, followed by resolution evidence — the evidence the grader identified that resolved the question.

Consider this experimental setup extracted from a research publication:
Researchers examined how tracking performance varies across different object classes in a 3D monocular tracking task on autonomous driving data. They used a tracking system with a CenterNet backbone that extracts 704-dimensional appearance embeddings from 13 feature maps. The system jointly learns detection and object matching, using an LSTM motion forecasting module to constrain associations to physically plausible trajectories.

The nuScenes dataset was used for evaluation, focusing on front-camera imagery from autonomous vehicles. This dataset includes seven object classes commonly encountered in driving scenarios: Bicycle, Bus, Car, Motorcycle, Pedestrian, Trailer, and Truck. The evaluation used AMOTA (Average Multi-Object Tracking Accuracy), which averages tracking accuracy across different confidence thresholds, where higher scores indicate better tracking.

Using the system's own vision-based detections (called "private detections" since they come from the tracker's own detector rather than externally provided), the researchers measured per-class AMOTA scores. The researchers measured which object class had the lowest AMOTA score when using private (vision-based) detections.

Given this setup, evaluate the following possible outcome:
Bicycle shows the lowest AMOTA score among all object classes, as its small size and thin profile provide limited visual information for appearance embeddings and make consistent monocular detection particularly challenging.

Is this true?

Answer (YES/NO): NO